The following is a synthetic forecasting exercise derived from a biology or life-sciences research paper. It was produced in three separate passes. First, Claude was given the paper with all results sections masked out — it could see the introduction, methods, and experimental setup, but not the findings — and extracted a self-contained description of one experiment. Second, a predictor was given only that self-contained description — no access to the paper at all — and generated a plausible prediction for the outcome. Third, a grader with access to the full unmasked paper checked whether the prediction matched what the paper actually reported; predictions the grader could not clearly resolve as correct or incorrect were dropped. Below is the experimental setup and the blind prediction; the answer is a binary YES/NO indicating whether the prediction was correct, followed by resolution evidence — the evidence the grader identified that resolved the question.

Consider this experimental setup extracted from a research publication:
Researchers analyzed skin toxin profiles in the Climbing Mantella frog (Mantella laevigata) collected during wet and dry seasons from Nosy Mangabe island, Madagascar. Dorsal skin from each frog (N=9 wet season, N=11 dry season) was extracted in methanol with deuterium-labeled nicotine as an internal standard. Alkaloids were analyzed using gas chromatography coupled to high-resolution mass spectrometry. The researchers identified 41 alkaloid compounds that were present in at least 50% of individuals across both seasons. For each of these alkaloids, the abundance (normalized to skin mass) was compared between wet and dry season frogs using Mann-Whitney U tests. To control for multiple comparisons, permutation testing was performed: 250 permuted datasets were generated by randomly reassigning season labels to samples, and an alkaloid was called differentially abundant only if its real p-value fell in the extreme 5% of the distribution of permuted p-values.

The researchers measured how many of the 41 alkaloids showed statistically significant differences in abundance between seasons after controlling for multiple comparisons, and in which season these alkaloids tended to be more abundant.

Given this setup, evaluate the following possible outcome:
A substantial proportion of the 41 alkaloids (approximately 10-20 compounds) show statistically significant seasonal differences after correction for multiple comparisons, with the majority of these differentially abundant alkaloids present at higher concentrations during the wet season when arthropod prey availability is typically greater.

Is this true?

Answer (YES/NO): NO